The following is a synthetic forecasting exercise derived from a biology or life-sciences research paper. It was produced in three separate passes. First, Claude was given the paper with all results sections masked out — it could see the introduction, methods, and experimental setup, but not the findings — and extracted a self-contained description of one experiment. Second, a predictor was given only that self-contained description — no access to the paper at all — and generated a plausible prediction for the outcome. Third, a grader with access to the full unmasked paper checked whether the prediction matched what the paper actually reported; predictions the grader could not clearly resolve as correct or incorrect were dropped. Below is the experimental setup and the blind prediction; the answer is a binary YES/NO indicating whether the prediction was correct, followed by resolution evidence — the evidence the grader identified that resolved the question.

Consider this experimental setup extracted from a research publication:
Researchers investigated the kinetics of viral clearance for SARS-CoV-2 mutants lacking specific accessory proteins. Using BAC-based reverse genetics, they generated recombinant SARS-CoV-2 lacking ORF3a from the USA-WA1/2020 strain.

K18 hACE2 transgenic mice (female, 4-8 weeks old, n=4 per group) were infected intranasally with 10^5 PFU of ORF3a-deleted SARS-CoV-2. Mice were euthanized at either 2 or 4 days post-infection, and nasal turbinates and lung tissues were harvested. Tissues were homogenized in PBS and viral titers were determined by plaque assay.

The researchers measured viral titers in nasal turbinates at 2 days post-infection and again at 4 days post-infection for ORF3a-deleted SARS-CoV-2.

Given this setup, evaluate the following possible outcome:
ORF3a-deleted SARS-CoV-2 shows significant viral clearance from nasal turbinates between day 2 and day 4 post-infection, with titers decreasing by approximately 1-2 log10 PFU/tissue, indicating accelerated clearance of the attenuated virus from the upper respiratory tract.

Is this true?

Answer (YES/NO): YES